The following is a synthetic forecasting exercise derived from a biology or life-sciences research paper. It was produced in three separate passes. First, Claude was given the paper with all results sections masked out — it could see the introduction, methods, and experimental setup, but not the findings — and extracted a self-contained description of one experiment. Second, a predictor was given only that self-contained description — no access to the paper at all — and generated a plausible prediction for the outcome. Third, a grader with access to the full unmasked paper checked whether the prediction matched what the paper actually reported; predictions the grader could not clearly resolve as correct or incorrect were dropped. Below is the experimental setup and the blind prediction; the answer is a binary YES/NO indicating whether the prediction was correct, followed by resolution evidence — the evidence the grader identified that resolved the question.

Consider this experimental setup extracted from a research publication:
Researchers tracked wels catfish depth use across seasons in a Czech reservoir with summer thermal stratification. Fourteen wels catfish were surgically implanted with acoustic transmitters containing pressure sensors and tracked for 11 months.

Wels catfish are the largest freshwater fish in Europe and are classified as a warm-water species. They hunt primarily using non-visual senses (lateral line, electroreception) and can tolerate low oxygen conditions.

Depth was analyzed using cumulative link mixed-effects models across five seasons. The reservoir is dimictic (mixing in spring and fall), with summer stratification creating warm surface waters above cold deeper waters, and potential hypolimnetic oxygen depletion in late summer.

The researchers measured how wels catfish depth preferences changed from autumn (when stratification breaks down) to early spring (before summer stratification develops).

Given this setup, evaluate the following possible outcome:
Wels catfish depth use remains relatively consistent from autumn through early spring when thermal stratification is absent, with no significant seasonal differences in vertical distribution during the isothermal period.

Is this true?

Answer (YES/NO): NO